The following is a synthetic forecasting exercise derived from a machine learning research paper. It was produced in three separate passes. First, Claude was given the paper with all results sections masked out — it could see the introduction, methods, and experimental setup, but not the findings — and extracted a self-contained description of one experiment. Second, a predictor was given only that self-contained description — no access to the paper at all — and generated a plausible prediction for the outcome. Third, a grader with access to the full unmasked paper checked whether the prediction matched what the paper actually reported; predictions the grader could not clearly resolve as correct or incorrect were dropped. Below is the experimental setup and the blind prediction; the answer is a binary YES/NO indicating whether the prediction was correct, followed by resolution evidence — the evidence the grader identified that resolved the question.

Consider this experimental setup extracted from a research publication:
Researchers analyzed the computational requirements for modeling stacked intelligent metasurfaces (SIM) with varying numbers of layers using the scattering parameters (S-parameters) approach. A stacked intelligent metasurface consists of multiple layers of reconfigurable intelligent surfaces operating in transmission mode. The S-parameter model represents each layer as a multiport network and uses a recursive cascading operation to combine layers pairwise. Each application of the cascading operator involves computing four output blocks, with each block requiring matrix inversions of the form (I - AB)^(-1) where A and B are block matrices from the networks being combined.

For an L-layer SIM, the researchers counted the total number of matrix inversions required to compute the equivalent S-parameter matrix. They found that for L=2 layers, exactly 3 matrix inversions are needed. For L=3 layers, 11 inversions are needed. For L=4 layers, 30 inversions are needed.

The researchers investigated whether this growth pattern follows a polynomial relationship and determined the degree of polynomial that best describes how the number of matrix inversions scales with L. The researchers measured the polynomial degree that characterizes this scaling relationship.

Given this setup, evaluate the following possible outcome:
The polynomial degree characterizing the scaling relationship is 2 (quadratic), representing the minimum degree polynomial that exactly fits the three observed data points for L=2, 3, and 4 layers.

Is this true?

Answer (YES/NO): NO